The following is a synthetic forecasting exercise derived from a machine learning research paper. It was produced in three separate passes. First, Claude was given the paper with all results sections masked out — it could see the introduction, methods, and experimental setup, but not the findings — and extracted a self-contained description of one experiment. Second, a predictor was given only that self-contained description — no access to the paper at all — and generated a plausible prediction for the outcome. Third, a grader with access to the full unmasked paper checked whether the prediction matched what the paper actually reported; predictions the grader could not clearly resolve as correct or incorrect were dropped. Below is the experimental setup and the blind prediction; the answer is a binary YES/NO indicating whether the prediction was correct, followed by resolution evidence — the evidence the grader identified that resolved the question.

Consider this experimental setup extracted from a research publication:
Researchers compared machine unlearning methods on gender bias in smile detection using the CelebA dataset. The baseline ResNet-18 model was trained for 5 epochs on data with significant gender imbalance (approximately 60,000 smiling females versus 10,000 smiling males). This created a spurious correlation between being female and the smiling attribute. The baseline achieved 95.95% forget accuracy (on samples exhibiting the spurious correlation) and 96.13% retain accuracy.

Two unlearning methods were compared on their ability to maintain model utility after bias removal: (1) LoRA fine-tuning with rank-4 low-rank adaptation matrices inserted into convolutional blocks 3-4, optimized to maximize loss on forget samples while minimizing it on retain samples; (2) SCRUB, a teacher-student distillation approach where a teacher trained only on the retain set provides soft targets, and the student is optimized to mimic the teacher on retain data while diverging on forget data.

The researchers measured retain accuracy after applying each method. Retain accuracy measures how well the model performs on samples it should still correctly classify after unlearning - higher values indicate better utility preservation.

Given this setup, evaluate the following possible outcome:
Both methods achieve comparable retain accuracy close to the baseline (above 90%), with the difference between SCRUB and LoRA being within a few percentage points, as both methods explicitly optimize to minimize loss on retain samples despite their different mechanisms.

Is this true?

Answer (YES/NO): NO